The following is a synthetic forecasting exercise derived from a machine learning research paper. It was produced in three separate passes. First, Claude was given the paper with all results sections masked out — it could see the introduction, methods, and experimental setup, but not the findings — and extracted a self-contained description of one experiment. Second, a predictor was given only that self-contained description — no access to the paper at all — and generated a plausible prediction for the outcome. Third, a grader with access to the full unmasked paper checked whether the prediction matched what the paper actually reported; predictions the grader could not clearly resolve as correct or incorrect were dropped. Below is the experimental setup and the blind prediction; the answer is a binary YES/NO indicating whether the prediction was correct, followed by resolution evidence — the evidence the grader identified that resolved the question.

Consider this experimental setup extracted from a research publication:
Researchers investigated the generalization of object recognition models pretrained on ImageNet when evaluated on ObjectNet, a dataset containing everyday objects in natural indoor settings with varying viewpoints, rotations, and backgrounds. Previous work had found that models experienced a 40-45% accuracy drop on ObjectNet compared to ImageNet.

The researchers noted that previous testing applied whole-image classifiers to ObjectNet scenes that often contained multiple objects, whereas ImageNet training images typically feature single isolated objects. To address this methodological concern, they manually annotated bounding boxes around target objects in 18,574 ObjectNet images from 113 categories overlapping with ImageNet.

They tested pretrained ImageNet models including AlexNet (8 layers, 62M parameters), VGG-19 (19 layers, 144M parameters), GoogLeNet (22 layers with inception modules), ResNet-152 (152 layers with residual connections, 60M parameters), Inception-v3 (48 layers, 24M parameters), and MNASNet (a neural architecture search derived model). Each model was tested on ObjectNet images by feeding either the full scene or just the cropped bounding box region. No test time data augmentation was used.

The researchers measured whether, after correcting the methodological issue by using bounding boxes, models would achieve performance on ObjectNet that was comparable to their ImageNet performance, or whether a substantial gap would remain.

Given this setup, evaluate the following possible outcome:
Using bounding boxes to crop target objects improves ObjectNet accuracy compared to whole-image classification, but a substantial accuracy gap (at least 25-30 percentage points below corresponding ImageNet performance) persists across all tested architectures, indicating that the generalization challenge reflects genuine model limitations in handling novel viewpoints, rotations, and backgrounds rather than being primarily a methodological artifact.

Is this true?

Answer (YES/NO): YES